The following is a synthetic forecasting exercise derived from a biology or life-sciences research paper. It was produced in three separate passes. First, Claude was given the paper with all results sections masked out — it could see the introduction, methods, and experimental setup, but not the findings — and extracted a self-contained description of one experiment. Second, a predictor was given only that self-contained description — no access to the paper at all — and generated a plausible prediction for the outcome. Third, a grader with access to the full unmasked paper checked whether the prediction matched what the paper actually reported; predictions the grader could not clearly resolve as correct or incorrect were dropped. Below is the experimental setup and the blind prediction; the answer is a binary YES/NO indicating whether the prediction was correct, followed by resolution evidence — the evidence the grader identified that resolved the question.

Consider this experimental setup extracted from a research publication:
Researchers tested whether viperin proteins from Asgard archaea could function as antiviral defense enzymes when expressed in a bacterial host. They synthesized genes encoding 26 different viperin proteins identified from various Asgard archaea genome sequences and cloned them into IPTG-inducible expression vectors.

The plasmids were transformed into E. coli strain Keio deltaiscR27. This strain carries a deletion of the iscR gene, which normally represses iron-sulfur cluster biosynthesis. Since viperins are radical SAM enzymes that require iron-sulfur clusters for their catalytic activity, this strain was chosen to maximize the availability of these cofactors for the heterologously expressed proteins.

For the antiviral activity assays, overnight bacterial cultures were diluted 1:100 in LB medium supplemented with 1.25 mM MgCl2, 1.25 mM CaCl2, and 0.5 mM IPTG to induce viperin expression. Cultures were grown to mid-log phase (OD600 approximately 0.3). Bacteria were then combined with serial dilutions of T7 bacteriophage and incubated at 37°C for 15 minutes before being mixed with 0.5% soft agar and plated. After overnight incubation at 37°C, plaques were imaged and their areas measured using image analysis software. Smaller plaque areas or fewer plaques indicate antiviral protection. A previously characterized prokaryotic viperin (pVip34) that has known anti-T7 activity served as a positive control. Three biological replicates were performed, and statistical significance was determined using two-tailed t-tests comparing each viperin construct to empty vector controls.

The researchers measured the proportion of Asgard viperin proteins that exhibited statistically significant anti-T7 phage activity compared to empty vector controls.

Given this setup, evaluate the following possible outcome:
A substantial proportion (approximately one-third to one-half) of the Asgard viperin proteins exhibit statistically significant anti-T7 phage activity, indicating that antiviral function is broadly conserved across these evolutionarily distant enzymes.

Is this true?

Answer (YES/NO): NO